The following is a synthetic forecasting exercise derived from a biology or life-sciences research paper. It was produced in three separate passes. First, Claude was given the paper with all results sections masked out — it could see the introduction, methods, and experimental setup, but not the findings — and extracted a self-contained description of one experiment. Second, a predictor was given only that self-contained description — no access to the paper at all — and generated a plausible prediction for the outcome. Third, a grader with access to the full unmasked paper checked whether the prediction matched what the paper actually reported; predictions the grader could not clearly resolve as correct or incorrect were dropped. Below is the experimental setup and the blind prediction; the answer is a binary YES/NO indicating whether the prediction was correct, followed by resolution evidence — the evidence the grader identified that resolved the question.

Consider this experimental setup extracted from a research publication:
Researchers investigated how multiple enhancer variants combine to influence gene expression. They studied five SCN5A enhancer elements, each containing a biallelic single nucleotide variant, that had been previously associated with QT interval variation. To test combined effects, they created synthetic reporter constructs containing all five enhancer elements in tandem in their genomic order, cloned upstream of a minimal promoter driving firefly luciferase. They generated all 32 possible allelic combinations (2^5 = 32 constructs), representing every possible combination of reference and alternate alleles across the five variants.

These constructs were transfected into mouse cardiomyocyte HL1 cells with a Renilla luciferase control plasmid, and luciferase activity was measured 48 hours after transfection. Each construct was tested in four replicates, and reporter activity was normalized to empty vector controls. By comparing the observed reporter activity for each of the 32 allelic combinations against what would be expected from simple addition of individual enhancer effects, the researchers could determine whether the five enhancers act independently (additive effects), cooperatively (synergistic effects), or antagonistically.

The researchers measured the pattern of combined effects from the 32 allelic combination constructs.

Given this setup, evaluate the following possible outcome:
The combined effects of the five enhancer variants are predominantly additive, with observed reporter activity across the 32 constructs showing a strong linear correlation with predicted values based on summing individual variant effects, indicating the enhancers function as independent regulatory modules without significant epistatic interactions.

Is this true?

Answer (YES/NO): YES